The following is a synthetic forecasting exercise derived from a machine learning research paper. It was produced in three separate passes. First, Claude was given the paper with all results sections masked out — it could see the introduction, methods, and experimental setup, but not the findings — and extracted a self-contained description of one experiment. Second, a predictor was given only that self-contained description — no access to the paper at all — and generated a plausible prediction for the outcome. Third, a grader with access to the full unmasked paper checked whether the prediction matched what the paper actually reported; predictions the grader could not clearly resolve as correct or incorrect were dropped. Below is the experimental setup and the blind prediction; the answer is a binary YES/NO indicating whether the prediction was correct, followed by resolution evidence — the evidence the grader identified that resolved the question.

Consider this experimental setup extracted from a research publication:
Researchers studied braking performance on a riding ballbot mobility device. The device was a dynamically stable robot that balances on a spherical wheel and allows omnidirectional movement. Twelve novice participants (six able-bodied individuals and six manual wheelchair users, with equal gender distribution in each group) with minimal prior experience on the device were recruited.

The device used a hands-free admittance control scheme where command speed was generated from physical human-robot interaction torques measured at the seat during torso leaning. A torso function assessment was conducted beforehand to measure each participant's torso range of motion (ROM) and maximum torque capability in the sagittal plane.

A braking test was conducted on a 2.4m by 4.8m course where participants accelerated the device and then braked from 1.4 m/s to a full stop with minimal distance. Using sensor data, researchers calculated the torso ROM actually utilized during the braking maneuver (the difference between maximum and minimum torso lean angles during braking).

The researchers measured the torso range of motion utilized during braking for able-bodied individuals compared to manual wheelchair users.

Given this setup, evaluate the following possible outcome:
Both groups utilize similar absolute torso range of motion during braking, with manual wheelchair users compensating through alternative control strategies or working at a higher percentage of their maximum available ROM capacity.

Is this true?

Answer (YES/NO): NO